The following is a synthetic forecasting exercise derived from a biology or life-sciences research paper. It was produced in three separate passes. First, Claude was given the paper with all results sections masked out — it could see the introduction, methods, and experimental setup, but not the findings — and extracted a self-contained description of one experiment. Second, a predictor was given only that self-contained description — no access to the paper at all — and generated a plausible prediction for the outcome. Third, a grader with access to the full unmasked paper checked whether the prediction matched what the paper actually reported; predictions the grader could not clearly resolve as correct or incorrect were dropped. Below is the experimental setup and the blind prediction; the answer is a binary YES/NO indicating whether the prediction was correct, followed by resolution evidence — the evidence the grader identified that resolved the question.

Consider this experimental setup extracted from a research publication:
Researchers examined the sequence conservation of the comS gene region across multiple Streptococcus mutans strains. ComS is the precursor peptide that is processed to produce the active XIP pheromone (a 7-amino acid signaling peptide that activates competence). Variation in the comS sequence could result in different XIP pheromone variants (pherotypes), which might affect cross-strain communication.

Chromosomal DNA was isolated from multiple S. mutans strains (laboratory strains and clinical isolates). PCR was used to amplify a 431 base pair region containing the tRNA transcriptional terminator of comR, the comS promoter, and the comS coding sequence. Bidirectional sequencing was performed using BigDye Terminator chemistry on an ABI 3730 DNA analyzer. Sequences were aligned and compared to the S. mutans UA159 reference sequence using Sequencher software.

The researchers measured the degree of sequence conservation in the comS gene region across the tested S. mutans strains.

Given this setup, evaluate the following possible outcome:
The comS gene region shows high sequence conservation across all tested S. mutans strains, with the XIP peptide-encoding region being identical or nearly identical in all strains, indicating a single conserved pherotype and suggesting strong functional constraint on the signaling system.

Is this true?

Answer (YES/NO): YES